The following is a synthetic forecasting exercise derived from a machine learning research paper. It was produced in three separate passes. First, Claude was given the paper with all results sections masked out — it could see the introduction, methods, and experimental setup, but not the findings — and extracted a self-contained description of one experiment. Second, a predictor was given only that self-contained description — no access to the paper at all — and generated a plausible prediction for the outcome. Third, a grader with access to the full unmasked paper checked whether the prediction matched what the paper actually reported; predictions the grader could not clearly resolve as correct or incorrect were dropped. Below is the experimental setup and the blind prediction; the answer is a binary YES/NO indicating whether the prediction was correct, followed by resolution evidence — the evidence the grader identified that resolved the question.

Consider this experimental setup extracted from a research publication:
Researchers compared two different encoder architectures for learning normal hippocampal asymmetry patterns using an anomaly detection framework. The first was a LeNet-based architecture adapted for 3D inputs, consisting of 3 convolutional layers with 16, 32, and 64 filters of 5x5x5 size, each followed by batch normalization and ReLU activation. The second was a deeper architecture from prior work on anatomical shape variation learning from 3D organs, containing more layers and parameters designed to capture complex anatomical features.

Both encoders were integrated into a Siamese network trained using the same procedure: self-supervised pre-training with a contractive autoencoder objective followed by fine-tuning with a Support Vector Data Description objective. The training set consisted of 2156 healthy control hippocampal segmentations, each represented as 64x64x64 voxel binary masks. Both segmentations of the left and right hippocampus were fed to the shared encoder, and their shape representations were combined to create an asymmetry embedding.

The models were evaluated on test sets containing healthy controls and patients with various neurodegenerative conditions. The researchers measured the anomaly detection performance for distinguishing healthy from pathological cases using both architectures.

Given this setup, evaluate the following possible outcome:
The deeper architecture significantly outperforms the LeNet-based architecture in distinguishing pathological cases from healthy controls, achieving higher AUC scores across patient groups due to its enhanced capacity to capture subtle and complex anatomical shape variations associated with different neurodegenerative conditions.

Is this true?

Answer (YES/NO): NO